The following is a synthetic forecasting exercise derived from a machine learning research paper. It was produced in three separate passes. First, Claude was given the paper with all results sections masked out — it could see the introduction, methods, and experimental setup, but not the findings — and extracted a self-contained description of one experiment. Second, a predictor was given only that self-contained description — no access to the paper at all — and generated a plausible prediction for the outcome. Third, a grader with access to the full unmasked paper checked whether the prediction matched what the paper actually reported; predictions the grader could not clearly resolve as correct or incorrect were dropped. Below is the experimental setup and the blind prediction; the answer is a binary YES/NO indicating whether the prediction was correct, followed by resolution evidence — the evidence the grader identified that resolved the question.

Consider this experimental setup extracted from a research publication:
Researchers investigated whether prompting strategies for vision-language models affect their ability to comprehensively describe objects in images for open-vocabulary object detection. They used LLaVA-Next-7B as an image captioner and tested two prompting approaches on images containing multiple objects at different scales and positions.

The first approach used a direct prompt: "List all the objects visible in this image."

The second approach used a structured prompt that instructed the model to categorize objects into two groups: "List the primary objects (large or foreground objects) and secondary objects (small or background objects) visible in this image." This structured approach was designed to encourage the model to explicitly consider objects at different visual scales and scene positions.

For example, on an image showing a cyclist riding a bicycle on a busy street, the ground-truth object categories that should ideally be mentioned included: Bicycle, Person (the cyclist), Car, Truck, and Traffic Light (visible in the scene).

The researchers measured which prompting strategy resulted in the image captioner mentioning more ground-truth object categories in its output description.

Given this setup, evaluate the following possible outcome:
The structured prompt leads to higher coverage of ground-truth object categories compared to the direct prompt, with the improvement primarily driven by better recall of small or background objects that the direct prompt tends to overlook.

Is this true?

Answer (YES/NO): YES